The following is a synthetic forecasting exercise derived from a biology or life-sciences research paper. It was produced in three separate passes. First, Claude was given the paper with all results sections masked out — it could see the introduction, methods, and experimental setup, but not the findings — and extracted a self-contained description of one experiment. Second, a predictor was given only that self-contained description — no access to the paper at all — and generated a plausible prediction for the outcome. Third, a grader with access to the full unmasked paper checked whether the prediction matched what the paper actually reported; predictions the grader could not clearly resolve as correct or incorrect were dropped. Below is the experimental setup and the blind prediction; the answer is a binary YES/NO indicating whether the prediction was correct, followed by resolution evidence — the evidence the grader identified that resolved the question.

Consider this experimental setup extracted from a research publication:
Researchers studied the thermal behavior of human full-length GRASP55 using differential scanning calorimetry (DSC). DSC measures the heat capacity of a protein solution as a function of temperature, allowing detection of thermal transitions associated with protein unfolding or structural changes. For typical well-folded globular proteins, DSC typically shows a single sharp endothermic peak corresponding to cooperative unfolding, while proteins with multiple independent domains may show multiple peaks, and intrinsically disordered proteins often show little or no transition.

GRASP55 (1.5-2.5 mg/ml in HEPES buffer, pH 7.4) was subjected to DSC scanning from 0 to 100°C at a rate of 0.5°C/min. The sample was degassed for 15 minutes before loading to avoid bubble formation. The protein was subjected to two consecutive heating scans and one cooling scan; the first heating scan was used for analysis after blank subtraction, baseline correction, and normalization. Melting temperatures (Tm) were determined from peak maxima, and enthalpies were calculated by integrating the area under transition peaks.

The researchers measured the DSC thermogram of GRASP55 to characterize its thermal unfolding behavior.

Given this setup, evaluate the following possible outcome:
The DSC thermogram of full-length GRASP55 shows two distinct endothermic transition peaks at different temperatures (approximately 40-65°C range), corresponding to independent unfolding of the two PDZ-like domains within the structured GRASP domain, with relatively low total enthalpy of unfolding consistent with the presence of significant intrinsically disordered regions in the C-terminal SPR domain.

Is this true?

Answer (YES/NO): NO